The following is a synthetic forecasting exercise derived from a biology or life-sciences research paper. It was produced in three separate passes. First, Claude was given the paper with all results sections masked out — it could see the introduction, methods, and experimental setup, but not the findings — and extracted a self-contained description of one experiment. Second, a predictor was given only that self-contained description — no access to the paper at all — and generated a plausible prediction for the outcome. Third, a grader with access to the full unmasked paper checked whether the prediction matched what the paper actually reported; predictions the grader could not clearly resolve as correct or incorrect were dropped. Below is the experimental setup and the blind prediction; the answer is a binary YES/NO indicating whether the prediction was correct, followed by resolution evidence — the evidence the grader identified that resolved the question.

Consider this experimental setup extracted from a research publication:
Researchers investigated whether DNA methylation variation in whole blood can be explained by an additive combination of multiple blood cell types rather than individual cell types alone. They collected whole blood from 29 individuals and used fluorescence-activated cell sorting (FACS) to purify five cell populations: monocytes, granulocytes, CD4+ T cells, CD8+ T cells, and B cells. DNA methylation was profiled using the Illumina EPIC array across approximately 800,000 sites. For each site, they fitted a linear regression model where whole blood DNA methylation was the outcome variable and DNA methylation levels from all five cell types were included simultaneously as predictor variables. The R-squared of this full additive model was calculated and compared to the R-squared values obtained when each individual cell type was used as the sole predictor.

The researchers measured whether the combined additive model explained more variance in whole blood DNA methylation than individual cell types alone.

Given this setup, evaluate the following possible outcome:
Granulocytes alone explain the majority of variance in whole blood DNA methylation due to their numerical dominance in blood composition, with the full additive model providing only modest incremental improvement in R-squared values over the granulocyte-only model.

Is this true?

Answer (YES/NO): NO